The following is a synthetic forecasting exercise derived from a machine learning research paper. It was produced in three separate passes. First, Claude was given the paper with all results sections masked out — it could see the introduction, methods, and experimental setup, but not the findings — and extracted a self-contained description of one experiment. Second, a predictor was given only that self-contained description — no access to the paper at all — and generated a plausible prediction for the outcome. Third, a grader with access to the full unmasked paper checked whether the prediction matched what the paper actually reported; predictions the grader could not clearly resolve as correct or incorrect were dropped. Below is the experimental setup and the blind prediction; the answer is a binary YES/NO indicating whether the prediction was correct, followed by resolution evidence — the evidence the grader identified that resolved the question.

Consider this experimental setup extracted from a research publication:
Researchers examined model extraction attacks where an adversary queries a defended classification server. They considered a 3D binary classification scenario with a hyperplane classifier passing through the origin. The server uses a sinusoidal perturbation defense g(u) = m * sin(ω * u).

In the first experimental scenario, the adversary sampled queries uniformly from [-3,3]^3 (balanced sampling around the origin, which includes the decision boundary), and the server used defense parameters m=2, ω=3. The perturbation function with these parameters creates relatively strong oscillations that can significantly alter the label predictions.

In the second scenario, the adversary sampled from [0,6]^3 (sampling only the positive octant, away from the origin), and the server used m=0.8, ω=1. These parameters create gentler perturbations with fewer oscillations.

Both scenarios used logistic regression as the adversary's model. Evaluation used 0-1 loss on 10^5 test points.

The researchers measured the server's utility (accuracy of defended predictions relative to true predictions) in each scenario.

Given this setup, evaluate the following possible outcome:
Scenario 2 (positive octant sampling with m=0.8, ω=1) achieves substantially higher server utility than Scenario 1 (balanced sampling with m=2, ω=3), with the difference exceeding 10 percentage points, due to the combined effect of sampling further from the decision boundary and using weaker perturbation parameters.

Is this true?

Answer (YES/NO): YES